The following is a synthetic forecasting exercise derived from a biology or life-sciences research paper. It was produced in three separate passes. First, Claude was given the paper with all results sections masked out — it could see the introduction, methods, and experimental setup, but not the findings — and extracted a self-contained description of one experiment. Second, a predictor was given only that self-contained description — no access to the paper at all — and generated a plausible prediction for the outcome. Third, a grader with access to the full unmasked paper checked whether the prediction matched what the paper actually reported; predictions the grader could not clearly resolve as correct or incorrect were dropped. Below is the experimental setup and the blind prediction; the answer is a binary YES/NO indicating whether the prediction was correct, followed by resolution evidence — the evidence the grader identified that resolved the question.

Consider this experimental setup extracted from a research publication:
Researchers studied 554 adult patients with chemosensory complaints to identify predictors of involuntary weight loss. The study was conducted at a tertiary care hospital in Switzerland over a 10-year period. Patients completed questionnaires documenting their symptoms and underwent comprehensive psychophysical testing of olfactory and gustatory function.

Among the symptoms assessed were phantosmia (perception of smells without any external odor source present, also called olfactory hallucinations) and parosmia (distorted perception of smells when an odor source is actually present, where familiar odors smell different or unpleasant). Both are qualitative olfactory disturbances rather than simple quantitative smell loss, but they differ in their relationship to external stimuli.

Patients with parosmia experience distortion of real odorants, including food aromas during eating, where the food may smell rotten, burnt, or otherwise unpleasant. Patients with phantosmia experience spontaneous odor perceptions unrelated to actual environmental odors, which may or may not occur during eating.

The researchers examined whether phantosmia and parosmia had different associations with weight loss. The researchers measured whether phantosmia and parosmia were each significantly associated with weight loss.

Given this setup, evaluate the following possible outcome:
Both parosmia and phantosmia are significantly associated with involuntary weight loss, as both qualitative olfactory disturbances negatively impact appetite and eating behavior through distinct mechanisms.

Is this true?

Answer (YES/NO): NO